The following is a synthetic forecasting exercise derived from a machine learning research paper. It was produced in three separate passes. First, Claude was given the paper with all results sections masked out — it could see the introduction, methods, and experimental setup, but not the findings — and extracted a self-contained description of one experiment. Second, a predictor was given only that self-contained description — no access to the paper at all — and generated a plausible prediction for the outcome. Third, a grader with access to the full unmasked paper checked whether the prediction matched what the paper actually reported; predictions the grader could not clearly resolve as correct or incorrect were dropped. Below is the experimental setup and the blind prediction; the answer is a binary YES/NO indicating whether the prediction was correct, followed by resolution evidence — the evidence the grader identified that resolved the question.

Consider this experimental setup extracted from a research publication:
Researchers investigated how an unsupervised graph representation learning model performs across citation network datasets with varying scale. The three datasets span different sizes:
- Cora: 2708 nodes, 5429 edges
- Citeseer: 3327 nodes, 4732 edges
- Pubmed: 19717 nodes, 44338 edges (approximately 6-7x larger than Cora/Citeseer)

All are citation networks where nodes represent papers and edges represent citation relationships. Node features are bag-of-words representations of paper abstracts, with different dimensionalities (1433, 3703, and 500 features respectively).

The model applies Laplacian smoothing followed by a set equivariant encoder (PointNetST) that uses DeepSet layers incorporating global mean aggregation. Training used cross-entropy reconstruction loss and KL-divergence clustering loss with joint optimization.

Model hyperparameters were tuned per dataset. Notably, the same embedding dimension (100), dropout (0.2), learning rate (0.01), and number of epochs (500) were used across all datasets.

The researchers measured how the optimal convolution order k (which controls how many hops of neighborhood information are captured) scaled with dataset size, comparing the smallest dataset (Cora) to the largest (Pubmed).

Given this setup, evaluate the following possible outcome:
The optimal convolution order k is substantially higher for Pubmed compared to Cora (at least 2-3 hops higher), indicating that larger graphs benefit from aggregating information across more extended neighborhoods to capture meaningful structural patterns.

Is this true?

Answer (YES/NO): YES